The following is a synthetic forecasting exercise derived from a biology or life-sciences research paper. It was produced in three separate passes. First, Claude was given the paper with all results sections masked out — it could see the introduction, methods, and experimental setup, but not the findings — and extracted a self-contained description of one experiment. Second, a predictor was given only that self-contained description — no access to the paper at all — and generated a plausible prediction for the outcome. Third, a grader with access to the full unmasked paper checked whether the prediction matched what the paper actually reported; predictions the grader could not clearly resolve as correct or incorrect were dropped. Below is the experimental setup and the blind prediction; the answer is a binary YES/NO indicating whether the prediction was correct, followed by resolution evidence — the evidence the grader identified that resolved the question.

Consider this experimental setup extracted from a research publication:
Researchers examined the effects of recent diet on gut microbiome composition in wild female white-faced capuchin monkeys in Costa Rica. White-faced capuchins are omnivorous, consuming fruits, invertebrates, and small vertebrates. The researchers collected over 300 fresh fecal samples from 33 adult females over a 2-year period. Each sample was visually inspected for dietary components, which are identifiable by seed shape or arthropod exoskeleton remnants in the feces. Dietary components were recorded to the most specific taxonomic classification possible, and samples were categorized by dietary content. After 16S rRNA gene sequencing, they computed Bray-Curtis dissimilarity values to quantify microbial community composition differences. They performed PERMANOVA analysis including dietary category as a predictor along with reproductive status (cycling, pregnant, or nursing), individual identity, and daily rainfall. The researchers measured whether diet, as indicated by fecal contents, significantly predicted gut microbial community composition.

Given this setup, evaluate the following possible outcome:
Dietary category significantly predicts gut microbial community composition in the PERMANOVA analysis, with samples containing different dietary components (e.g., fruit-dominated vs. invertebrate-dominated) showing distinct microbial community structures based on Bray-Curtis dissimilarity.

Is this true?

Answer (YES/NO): YES